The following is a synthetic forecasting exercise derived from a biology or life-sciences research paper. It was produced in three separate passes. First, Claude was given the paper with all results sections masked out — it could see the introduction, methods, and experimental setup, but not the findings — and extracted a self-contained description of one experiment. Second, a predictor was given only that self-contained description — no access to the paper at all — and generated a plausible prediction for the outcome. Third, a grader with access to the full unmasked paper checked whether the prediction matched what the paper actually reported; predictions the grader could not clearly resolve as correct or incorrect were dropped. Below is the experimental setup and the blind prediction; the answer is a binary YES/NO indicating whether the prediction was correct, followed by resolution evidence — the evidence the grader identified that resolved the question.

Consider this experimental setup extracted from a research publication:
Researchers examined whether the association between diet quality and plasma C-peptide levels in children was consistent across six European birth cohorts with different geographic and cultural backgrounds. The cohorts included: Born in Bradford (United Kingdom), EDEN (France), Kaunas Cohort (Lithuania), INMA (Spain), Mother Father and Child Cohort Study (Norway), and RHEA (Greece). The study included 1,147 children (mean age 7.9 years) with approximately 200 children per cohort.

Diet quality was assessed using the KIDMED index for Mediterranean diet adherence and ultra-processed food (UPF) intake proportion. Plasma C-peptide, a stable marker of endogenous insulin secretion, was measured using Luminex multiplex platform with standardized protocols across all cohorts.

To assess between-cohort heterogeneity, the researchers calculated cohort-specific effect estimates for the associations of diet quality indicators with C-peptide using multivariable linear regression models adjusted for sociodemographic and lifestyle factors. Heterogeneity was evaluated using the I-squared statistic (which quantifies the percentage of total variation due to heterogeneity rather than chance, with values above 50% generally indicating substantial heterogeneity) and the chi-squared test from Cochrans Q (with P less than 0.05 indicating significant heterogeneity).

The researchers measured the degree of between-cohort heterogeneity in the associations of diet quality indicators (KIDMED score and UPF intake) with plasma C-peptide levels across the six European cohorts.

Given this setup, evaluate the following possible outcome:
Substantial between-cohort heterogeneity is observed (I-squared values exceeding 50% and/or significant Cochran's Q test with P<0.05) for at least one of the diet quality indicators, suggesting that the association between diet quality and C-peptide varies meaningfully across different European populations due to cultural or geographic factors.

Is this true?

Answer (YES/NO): NO